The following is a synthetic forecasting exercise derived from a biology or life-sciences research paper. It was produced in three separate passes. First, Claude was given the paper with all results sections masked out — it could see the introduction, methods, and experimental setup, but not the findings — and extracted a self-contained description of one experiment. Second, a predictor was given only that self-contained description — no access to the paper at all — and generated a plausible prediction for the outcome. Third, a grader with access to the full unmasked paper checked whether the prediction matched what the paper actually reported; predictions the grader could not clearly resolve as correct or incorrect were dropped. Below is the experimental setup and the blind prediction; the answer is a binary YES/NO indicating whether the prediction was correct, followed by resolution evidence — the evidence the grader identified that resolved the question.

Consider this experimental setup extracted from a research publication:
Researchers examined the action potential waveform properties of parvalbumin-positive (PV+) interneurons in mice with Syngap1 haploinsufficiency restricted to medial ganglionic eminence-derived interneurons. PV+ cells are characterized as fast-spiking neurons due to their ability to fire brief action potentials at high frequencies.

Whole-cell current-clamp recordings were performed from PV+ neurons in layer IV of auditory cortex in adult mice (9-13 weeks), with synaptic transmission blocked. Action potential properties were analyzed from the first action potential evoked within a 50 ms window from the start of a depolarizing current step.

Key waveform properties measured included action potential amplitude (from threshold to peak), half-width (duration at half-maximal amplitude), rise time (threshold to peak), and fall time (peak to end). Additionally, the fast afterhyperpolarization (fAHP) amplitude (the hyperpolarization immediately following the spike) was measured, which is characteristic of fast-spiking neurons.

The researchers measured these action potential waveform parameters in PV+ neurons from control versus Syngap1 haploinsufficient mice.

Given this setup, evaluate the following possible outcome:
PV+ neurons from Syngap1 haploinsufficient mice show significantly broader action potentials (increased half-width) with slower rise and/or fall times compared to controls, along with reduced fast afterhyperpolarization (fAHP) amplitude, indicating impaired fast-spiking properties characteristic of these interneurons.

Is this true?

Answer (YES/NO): NO